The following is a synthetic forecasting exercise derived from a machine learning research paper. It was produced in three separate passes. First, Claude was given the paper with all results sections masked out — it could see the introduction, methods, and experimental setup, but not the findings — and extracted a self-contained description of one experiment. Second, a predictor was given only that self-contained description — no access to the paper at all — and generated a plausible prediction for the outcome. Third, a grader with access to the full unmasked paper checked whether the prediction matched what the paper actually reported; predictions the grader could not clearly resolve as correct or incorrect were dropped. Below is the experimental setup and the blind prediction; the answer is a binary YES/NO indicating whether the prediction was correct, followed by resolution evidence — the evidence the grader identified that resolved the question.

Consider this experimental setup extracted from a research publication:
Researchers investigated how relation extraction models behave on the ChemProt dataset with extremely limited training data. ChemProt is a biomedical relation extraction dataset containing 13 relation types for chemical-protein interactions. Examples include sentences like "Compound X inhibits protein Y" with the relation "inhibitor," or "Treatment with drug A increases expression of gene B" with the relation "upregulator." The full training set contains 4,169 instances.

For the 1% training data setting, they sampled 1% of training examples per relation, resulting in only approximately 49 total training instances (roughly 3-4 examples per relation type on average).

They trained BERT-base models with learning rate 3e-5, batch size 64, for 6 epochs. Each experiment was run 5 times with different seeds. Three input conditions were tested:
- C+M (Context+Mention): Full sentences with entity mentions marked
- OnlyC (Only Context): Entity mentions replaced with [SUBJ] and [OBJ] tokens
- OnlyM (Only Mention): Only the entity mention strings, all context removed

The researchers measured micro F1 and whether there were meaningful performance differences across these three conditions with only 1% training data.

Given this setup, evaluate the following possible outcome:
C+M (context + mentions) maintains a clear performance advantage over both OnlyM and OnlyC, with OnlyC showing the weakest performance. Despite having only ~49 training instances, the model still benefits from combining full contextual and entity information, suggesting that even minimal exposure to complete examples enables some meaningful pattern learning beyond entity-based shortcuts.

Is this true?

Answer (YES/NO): NO